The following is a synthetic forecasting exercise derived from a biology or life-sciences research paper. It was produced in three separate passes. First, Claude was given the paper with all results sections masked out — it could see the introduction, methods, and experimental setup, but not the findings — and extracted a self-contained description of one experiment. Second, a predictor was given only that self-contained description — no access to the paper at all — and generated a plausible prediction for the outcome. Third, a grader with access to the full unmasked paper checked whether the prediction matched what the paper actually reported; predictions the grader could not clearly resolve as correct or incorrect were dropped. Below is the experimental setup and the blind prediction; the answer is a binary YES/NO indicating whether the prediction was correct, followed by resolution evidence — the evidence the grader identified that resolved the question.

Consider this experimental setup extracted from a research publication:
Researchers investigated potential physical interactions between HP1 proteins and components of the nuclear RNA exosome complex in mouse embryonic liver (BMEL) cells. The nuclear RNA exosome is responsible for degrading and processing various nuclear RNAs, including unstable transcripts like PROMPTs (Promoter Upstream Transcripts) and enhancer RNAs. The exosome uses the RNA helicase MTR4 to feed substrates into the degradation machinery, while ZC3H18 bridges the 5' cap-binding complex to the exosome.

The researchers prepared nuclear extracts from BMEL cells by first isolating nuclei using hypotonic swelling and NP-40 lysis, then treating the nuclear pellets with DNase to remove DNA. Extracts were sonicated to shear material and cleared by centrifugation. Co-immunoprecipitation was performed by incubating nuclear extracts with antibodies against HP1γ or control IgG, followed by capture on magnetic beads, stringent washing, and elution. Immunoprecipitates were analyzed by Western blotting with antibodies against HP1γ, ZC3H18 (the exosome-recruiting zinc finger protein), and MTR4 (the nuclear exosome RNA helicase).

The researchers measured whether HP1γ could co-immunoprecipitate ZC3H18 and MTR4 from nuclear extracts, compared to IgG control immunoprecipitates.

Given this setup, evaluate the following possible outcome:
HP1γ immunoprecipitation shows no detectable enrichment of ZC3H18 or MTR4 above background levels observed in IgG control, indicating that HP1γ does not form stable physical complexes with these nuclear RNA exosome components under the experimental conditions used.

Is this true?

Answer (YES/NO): NO